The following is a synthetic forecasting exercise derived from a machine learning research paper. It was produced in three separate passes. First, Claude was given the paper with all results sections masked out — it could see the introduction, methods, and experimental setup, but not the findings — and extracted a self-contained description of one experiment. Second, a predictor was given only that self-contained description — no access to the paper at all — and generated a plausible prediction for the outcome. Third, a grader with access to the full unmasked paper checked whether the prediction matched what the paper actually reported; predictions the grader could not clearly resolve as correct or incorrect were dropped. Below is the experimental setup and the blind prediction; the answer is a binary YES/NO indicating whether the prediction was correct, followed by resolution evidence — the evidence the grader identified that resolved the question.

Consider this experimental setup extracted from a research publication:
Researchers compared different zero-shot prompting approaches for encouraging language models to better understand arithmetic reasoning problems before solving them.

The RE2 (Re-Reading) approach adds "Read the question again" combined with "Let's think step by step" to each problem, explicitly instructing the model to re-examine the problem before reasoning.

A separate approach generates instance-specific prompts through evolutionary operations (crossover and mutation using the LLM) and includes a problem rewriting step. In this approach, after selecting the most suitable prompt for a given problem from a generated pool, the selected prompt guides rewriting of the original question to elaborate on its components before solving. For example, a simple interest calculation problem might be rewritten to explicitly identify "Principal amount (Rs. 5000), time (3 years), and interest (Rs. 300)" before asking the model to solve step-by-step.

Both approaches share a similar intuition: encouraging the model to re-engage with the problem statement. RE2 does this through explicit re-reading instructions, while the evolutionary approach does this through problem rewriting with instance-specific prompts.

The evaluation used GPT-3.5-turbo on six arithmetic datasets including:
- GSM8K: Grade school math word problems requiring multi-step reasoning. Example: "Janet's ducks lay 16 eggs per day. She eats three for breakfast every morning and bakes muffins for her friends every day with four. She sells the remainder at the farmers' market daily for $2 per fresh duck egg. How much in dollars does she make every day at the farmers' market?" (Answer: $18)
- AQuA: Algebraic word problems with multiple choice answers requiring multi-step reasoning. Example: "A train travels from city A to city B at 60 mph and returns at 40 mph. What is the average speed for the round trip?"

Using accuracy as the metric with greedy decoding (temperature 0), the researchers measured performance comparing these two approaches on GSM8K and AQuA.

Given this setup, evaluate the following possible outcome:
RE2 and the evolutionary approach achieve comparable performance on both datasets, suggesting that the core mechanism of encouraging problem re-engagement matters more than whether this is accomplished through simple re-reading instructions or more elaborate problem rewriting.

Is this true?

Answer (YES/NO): NO